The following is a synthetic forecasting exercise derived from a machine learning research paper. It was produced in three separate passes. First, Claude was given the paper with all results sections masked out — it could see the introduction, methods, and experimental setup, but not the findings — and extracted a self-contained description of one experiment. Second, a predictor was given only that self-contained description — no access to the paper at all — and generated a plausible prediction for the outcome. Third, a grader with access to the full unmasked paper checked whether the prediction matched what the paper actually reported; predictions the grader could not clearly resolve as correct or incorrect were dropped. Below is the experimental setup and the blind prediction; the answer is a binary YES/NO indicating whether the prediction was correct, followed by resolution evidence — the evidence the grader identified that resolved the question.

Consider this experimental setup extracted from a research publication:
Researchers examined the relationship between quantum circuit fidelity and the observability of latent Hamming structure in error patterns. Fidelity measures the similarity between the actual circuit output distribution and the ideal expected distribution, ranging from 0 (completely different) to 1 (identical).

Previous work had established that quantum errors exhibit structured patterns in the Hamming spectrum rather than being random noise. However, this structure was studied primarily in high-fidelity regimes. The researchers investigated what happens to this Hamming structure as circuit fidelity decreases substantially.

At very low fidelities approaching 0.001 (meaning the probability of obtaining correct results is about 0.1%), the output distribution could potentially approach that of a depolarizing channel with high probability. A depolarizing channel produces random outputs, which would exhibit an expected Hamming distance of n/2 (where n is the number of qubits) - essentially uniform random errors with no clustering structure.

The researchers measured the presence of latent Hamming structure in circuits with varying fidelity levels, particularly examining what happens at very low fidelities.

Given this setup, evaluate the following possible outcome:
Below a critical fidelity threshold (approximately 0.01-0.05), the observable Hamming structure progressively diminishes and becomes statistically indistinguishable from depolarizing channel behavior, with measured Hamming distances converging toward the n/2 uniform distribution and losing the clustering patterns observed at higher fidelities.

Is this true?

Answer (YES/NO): NO